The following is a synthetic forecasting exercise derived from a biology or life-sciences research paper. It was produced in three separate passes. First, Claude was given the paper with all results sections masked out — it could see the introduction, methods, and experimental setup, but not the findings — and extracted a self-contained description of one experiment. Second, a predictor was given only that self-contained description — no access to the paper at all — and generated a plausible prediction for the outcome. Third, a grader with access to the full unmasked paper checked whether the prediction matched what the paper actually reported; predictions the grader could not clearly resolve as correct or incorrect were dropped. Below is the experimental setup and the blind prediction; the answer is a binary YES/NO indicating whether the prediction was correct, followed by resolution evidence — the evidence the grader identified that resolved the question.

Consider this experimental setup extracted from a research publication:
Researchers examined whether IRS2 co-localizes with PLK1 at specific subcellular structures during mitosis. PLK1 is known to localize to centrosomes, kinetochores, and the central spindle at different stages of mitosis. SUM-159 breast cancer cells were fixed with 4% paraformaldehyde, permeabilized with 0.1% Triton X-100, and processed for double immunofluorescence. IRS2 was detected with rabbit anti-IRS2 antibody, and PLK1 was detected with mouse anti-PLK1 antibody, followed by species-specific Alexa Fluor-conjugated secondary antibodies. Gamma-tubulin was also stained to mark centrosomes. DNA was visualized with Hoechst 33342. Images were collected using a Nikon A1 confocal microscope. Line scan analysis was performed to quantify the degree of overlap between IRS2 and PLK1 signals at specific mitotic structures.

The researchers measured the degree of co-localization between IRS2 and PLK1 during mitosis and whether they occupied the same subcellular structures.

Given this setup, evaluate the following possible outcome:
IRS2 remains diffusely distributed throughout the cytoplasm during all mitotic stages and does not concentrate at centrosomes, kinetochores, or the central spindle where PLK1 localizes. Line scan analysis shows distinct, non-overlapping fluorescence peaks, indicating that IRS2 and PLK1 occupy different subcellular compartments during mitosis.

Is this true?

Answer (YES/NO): NO